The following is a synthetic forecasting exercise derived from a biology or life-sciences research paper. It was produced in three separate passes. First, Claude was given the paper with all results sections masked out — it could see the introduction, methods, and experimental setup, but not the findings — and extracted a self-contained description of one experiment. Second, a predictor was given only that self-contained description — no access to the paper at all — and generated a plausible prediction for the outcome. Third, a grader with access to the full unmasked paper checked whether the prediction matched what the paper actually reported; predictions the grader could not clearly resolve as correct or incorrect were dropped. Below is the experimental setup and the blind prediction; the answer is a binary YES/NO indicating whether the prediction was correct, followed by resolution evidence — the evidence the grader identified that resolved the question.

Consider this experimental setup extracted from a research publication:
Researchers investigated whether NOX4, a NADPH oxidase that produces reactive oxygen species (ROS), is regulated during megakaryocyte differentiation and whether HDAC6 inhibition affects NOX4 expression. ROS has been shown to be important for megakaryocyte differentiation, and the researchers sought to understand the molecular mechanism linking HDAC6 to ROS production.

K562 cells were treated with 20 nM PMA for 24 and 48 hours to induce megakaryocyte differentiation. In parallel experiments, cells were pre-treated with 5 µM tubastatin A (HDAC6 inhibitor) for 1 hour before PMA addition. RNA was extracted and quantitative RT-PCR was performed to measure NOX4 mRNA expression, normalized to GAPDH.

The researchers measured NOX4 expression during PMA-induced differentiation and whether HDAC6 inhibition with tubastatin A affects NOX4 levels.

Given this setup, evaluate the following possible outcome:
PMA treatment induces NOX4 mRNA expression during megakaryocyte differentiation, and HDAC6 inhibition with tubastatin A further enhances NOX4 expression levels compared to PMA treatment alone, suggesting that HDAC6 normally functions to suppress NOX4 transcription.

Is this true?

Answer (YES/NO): NO